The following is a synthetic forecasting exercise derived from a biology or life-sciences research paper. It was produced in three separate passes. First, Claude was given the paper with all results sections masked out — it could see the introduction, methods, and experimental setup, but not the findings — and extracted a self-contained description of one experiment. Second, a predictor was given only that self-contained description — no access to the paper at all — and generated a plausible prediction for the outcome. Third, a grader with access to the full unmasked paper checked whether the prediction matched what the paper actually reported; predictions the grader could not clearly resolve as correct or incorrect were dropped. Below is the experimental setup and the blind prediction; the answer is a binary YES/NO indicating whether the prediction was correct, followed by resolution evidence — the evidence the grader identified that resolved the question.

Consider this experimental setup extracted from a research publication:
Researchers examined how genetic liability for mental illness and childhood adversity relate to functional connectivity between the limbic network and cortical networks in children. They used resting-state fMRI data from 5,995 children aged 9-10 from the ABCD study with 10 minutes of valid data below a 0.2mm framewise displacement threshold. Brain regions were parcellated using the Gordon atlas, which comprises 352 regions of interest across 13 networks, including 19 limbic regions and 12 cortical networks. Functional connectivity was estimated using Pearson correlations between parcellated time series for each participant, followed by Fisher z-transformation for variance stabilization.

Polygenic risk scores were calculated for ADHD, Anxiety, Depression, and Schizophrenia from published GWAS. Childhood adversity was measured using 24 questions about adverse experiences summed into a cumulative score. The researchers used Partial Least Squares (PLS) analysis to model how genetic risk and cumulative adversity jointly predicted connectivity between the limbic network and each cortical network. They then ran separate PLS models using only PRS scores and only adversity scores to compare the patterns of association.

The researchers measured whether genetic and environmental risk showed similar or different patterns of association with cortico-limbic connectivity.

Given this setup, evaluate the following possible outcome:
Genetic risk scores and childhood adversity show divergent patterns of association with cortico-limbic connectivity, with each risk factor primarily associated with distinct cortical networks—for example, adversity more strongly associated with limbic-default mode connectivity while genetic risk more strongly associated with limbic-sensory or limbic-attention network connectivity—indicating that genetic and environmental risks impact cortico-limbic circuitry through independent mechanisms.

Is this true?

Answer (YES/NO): NO